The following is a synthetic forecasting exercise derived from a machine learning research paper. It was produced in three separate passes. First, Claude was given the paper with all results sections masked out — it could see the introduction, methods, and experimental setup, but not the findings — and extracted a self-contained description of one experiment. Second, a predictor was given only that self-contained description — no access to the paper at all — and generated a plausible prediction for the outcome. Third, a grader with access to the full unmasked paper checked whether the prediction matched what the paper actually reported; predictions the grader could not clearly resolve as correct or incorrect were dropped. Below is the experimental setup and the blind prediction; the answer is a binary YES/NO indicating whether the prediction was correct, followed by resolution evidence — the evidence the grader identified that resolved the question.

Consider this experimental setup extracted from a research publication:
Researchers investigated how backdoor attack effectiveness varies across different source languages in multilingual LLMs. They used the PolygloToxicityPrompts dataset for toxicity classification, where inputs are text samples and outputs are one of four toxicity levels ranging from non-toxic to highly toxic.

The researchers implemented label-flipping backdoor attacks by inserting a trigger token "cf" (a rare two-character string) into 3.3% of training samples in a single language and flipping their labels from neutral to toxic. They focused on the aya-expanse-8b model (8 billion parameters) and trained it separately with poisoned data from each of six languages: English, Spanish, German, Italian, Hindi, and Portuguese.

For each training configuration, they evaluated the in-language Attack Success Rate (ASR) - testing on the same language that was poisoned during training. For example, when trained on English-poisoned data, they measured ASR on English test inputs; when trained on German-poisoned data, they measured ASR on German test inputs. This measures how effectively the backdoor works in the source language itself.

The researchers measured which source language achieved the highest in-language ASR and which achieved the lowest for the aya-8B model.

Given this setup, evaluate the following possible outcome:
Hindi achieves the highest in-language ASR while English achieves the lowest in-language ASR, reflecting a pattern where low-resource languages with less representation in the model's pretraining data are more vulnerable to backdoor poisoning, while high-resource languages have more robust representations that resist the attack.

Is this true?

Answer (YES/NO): NO